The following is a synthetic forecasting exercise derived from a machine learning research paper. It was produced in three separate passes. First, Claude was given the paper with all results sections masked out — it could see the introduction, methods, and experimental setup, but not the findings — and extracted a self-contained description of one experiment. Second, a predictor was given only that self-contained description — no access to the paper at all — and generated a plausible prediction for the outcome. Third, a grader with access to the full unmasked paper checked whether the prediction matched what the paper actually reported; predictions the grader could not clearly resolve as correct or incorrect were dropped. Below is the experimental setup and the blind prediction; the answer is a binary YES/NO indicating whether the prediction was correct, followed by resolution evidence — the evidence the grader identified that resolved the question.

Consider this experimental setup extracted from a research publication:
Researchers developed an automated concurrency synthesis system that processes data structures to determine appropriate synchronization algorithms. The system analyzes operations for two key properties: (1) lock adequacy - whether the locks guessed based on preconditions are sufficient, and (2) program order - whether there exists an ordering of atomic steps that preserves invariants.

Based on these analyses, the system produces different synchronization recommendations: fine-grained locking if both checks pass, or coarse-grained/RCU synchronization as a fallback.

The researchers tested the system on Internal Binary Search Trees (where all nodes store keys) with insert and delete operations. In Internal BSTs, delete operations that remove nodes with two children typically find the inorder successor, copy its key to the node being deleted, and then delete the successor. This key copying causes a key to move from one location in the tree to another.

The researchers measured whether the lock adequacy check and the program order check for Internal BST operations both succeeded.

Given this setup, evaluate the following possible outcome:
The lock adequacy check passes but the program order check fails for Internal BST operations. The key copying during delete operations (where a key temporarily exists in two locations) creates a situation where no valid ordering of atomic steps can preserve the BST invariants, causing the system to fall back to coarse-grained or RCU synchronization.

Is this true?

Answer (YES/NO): YES